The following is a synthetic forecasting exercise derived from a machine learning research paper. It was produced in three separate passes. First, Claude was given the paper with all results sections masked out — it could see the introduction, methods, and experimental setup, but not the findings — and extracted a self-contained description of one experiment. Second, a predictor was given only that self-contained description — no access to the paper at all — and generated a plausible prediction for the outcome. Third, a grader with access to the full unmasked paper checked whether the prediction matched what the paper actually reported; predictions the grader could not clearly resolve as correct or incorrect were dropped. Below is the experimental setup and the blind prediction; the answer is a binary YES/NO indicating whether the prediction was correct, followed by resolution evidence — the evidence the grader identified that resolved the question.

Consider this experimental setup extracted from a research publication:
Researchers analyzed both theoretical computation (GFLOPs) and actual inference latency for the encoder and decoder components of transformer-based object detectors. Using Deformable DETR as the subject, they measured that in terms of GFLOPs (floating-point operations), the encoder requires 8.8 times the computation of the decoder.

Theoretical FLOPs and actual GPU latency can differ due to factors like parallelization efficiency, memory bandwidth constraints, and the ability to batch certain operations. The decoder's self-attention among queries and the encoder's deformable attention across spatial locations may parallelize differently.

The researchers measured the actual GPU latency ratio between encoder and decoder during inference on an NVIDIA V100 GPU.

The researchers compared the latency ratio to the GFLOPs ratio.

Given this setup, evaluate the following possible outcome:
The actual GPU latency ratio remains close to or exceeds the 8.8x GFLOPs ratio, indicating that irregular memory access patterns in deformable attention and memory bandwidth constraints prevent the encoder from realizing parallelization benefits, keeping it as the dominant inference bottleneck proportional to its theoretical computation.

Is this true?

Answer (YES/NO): NO